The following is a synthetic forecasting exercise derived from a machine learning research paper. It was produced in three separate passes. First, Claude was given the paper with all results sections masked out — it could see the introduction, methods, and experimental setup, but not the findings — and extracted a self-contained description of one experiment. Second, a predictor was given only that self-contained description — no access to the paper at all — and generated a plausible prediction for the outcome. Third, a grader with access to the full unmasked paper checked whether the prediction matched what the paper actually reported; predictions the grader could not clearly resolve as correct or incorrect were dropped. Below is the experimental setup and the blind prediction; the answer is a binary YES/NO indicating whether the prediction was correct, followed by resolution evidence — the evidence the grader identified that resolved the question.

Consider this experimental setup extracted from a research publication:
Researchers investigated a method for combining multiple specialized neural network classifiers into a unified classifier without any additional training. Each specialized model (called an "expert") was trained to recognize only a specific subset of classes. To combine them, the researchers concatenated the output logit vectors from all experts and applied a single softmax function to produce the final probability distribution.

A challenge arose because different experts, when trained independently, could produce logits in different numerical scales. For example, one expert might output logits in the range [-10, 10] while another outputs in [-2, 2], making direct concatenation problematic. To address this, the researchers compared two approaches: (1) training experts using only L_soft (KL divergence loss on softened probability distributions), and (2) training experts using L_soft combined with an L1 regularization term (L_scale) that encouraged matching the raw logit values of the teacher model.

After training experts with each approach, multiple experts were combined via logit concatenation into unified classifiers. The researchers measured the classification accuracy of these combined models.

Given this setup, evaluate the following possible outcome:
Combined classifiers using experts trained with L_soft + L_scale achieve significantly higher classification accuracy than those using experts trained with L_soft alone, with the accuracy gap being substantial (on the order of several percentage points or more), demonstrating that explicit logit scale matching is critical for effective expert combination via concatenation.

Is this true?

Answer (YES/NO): NO